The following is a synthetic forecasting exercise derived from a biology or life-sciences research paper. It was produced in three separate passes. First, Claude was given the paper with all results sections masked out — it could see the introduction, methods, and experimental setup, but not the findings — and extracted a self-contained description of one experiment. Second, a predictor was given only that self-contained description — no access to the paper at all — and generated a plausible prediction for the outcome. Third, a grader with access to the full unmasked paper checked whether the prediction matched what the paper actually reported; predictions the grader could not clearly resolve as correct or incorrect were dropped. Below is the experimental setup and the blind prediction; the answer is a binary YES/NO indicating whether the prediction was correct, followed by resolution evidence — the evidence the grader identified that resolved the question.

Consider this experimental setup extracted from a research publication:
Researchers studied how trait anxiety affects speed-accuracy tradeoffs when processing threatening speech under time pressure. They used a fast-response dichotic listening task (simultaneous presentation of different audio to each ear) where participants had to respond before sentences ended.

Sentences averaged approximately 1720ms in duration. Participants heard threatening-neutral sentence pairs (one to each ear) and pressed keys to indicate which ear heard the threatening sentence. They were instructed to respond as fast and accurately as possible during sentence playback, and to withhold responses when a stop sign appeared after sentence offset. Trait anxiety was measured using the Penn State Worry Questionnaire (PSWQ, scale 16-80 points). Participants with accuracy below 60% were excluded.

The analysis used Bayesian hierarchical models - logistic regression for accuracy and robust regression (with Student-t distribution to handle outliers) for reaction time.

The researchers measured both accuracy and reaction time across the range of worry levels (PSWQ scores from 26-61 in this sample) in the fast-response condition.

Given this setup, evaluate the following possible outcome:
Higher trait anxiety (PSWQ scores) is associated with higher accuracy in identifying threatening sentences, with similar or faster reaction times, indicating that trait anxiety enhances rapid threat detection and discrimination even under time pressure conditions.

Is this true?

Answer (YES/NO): NO